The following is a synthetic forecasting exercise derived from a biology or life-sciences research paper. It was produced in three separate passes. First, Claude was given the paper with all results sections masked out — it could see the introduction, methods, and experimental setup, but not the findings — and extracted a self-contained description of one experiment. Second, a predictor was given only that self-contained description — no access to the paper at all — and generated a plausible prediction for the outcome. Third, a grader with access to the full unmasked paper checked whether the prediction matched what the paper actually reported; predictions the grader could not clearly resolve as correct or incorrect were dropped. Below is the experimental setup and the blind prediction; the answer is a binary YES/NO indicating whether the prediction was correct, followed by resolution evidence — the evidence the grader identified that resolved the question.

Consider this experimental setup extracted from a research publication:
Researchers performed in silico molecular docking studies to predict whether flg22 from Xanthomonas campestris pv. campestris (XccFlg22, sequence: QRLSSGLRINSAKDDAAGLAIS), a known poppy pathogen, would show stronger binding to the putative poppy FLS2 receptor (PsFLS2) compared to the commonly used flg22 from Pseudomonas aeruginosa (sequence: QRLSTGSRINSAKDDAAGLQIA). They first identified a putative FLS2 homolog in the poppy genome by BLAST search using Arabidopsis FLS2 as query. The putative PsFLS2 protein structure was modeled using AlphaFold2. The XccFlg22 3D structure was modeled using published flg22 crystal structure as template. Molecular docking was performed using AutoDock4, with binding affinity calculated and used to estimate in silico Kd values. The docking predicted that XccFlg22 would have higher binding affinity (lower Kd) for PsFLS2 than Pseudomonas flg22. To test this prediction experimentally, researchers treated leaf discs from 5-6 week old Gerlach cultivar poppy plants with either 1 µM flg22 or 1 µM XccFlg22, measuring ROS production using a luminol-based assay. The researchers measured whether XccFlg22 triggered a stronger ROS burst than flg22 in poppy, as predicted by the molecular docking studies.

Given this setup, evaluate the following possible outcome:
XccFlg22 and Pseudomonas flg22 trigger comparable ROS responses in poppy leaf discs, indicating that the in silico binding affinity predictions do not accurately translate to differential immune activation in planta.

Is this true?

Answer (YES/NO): YES